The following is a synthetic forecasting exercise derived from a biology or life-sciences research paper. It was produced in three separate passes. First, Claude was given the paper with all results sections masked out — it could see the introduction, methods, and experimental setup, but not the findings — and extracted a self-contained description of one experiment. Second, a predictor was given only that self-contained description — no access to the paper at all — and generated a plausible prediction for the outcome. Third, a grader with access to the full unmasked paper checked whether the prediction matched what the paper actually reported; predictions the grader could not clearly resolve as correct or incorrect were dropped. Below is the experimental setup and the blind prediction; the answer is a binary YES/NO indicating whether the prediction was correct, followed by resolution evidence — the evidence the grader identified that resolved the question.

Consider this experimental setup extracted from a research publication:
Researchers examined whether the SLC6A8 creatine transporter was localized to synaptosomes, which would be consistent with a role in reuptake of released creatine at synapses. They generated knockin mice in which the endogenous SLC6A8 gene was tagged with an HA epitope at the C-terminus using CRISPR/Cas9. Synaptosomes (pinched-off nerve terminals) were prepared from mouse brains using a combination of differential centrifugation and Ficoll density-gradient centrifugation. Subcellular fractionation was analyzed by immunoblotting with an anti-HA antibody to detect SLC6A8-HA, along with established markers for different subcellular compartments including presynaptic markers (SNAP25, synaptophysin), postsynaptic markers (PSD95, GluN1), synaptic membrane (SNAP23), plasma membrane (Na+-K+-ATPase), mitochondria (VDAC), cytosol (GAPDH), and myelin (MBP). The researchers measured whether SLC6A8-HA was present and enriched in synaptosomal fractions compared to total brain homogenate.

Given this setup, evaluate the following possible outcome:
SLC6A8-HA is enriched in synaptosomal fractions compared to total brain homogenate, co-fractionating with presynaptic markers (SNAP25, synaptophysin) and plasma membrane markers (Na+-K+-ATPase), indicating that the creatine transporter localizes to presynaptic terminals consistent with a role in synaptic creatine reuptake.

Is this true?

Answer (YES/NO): YES